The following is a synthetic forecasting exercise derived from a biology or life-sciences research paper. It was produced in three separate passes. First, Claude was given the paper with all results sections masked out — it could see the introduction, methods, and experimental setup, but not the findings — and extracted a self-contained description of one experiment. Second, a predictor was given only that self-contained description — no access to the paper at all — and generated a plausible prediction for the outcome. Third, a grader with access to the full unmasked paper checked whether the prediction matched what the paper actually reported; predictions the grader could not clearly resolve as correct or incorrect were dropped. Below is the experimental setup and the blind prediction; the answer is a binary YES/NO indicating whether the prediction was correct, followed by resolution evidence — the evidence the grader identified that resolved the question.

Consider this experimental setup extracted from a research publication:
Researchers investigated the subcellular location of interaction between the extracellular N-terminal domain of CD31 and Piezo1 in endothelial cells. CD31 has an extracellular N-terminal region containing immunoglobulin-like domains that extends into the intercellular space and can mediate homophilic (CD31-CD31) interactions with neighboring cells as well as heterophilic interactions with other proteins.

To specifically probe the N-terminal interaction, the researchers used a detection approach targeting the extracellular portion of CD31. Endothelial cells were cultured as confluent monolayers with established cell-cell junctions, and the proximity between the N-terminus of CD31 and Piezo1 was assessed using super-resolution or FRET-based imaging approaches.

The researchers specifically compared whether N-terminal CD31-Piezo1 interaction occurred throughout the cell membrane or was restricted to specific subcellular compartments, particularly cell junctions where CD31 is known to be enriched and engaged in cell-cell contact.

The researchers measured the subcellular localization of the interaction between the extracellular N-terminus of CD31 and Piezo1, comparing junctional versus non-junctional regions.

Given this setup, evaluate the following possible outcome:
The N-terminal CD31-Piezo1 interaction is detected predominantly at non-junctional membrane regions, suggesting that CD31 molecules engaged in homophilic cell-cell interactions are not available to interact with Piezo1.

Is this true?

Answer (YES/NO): NO